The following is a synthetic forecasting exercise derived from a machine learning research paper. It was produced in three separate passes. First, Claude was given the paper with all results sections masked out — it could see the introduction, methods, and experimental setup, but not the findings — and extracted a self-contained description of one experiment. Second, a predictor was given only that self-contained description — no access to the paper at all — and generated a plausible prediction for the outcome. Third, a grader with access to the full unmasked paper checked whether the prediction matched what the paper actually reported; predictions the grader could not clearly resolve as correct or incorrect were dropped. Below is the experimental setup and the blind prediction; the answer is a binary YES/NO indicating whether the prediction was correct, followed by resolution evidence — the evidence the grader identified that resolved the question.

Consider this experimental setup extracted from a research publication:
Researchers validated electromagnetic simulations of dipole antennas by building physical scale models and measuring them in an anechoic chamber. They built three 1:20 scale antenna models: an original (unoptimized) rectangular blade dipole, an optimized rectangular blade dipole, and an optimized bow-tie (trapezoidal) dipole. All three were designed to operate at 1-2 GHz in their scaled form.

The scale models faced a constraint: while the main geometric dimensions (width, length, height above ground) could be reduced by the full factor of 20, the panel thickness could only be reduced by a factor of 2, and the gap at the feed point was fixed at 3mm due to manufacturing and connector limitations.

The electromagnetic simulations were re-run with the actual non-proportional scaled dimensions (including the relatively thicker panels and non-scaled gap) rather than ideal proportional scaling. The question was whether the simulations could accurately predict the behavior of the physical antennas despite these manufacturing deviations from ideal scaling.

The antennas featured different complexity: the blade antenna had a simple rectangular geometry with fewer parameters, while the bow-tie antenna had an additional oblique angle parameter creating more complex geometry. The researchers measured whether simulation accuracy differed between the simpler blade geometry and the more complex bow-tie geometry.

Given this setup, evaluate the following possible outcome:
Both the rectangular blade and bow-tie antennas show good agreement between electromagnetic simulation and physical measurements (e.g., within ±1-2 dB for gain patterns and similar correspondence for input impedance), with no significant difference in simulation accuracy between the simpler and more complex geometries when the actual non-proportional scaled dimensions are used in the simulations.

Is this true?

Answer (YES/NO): YES